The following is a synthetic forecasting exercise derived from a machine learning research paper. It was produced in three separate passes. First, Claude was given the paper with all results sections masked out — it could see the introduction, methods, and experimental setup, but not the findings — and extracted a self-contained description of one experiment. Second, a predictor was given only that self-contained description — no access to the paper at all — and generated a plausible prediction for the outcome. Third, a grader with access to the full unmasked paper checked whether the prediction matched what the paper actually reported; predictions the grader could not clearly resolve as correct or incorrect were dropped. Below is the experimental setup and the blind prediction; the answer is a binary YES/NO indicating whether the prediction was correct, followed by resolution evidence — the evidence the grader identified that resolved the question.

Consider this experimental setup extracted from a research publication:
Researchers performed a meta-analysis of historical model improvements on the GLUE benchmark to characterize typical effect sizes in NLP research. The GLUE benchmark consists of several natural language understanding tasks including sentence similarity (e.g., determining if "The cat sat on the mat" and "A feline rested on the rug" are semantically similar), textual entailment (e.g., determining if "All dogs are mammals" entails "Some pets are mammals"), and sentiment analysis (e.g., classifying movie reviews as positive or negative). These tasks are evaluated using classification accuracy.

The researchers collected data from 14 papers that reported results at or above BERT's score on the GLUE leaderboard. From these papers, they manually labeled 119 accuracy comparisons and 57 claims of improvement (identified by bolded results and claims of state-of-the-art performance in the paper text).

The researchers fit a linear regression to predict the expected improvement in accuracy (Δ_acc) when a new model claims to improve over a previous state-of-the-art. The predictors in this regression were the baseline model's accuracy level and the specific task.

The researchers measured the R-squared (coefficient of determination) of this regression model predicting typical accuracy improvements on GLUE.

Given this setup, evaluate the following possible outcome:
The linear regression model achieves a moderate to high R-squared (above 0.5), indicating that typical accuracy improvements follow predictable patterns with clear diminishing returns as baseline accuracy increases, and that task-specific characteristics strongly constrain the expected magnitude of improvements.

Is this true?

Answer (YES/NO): YES